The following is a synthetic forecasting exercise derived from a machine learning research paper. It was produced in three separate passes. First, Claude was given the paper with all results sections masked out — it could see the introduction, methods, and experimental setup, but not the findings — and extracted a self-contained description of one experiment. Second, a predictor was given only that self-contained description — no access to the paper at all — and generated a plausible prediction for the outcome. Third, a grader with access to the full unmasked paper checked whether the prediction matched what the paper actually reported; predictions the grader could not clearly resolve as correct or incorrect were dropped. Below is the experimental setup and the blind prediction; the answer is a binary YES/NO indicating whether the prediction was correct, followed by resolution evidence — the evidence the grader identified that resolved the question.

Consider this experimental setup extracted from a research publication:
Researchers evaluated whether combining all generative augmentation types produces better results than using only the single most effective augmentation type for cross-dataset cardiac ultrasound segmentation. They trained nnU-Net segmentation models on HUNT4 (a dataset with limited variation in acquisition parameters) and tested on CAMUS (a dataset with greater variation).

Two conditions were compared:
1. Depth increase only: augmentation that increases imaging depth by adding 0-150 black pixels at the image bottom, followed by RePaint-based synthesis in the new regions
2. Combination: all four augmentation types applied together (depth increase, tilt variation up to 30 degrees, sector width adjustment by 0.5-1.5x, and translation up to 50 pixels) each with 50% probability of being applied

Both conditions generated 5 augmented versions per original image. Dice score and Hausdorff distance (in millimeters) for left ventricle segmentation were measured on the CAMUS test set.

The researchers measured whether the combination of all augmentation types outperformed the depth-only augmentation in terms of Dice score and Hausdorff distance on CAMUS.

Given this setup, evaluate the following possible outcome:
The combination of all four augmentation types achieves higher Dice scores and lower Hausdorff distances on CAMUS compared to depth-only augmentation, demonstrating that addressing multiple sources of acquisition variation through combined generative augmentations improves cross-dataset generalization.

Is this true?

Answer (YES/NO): NO